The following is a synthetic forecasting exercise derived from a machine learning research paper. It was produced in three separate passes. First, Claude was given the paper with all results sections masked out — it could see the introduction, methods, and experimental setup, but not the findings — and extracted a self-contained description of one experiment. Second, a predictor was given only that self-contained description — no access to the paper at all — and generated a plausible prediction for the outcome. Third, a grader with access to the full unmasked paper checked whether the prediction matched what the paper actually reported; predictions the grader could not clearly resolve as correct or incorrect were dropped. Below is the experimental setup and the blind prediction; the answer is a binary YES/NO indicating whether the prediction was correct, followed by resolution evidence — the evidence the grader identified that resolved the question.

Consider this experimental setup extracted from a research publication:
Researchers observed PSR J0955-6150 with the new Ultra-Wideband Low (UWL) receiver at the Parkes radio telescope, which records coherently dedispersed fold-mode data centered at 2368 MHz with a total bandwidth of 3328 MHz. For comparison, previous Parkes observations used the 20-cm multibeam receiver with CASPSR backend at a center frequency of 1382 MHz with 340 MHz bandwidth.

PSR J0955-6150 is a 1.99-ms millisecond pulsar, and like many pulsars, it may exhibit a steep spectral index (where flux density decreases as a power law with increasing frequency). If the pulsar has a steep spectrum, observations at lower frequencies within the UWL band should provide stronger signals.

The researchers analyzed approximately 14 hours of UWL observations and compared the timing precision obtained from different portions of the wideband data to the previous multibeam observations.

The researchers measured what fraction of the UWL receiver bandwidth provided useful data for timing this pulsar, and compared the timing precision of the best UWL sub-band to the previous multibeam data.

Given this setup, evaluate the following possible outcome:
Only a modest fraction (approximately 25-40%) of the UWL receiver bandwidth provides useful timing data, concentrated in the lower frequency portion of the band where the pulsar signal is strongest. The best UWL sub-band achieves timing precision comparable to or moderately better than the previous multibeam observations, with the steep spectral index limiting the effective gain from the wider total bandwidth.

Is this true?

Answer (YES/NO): NO